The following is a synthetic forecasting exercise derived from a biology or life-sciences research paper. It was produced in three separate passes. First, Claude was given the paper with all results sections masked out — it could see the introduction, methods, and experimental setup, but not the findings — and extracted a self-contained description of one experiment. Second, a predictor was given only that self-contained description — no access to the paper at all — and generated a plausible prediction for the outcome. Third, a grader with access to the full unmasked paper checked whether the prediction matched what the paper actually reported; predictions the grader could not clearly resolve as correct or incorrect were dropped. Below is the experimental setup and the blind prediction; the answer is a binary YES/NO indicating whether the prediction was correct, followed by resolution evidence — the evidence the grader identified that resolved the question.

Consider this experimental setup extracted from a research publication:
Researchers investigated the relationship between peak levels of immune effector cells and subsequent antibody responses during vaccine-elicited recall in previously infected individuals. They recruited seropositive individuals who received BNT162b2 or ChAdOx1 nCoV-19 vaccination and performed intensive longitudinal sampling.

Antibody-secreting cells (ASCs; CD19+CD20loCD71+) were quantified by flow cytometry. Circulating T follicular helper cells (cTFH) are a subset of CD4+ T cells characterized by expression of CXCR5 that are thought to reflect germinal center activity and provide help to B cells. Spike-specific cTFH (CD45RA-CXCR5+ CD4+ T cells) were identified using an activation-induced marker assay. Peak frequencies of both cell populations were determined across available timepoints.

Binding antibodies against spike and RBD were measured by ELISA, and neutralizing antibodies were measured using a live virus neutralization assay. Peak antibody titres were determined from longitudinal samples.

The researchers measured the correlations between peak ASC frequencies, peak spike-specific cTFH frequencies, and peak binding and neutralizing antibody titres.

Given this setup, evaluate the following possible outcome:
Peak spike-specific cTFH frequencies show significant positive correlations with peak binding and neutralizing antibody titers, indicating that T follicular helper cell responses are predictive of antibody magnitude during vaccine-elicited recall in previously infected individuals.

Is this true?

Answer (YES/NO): YES